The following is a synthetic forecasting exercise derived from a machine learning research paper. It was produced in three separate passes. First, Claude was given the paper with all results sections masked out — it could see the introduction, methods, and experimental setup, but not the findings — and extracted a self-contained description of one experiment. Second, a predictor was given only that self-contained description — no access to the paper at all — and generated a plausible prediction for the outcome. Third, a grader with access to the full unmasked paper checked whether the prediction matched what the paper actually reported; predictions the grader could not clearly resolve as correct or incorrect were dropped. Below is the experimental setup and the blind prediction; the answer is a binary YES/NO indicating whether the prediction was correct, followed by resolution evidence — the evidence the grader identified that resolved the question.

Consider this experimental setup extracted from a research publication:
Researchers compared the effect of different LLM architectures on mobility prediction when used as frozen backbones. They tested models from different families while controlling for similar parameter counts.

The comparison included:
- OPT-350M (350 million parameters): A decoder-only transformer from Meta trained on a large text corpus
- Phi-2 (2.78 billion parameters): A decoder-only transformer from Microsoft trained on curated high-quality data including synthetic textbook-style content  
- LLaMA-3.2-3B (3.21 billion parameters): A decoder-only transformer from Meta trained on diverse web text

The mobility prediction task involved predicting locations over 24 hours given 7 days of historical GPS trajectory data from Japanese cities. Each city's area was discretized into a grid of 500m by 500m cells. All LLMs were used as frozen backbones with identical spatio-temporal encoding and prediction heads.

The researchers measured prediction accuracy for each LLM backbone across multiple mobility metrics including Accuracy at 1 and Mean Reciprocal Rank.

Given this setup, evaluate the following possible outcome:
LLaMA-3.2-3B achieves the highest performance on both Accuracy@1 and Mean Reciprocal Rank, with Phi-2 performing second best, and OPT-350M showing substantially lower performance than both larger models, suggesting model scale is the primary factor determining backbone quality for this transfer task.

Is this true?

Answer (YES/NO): NO